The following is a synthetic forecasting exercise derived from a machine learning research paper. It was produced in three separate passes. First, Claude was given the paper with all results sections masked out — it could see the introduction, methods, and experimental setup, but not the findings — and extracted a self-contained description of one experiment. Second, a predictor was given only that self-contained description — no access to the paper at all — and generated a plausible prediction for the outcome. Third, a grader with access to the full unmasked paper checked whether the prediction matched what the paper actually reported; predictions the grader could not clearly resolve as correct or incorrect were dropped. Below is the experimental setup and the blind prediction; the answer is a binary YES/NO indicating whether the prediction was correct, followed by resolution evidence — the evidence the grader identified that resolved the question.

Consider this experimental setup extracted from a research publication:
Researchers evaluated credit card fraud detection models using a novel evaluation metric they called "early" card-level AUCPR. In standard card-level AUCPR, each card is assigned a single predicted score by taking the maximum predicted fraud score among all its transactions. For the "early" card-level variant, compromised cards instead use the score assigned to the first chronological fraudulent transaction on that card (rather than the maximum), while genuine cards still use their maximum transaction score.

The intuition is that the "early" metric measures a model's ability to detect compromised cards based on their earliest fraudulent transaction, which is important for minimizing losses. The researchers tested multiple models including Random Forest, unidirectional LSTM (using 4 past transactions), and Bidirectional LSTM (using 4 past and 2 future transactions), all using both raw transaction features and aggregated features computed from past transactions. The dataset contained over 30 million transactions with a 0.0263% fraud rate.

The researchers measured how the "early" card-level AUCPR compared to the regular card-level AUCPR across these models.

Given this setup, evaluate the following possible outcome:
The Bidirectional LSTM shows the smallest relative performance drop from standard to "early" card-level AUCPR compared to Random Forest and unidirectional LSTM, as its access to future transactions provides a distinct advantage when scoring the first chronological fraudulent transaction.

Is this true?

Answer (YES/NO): NO